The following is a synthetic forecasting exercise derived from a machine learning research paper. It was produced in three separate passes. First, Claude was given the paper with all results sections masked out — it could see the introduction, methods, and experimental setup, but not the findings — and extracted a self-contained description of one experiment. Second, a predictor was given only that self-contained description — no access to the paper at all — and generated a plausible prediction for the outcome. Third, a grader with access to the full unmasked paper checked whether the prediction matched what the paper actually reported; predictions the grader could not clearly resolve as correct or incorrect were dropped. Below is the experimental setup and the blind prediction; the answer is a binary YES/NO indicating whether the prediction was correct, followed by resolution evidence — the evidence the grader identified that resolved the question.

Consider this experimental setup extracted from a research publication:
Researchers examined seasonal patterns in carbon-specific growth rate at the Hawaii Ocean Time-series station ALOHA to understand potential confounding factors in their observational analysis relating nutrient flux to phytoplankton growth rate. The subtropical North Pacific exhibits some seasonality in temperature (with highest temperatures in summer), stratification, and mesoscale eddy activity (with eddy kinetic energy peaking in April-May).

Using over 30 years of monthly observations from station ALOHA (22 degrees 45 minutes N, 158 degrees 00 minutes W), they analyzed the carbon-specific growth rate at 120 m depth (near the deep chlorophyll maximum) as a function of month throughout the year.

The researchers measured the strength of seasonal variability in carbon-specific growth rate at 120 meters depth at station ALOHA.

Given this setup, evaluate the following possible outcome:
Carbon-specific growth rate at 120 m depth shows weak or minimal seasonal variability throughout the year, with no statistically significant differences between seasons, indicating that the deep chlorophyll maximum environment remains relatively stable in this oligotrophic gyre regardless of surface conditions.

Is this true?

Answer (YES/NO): YES